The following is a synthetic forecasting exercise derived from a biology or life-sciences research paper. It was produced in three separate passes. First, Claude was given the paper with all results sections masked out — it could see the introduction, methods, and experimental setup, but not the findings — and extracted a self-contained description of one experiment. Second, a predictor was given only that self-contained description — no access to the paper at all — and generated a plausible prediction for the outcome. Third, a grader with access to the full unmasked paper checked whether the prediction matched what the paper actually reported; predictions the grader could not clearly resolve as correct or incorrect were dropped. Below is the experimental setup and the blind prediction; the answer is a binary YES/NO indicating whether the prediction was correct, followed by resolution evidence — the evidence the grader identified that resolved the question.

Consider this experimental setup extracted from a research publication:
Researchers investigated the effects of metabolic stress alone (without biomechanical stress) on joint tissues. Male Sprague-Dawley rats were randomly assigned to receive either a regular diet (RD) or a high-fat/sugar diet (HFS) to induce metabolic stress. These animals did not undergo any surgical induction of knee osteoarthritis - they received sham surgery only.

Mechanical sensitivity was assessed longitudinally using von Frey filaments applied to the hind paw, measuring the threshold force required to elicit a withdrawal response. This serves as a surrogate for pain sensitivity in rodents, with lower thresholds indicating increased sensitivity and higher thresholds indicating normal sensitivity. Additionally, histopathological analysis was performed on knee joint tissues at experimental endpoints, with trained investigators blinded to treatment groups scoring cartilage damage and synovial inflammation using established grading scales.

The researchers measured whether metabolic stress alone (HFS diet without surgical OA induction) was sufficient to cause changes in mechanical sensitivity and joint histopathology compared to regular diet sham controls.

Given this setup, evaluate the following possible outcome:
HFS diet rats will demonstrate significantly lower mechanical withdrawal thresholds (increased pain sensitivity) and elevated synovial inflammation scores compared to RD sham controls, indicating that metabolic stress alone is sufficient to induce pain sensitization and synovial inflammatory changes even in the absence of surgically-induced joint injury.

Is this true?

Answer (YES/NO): NO